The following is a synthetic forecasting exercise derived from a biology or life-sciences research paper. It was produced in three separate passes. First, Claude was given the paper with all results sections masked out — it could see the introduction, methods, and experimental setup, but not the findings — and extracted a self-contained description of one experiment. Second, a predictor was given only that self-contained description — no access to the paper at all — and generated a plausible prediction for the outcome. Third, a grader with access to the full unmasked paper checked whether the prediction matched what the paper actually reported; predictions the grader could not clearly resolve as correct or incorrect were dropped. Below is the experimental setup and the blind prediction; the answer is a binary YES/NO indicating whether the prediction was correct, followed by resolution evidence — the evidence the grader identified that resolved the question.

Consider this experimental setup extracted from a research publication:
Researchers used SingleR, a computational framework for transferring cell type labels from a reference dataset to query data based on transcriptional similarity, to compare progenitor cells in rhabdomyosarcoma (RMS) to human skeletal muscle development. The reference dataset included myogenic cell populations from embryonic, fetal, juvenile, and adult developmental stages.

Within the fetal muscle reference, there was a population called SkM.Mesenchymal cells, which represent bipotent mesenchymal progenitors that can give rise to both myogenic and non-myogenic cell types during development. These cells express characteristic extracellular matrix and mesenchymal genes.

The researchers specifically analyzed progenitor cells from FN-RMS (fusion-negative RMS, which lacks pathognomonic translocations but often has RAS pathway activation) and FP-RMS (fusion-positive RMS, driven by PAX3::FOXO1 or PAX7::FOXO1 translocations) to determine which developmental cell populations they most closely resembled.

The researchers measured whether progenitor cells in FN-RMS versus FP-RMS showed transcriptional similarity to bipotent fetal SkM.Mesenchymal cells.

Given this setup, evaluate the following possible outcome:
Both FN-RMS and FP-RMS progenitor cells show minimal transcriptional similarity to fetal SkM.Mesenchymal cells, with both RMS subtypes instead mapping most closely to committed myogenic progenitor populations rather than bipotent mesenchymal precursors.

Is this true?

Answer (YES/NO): NO